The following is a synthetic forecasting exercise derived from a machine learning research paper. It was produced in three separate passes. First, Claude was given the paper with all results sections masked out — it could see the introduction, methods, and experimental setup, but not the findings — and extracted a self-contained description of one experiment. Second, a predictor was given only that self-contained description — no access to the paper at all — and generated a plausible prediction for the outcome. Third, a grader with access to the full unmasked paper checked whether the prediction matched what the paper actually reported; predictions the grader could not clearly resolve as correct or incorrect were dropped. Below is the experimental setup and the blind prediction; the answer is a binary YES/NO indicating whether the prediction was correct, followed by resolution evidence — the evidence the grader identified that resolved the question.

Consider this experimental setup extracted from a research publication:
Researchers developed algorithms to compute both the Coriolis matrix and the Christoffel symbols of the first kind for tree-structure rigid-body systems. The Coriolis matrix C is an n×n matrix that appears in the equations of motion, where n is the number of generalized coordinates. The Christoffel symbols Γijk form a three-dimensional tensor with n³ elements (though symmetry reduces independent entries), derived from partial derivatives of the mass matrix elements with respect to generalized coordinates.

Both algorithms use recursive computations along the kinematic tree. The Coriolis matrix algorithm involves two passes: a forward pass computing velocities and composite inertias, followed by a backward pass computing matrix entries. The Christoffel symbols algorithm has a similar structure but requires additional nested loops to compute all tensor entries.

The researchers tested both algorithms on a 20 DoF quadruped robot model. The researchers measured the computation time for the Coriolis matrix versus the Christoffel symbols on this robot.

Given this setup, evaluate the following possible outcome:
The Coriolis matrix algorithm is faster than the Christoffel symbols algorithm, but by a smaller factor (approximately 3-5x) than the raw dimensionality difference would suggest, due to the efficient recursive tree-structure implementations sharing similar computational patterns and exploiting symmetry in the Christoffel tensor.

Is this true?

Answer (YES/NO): YES